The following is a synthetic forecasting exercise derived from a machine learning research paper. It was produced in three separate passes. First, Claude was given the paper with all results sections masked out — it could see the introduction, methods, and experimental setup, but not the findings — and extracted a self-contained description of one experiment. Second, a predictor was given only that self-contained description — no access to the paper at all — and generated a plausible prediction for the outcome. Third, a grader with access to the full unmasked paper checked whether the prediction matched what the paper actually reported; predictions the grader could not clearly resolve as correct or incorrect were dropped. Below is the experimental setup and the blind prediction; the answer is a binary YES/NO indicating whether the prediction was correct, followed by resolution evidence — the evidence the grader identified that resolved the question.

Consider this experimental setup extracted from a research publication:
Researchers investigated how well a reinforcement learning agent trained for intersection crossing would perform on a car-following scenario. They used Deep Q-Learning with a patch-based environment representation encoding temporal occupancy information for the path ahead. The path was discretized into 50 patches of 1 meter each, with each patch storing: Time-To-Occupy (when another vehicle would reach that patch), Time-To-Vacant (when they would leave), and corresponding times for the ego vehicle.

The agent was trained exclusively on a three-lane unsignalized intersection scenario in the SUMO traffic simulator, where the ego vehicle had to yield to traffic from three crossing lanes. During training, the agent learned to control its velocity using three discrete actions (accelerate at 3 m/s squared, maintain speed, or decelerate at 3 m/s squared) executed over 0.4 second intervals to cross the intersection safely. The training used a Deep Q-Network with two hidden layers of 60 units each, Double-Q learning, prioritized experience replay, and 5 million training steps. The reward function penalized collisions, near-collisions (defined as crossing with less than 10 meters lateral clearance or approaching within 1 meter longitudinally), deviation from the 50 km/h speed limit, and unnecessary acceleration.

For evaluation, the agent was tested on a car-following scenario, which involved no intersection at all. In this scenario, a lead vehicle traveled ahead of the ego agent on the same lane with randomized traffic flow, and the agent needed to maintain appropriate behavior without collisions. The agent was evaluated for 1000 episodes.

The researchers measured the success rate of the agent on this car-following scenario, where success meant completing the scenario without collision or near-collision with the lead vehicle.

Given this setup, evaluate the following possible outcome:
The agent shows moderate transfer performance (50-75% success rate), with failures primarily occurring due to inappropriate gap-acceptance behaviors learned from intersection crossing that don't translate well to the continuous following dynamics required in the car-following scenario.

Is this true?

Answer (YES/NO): NO